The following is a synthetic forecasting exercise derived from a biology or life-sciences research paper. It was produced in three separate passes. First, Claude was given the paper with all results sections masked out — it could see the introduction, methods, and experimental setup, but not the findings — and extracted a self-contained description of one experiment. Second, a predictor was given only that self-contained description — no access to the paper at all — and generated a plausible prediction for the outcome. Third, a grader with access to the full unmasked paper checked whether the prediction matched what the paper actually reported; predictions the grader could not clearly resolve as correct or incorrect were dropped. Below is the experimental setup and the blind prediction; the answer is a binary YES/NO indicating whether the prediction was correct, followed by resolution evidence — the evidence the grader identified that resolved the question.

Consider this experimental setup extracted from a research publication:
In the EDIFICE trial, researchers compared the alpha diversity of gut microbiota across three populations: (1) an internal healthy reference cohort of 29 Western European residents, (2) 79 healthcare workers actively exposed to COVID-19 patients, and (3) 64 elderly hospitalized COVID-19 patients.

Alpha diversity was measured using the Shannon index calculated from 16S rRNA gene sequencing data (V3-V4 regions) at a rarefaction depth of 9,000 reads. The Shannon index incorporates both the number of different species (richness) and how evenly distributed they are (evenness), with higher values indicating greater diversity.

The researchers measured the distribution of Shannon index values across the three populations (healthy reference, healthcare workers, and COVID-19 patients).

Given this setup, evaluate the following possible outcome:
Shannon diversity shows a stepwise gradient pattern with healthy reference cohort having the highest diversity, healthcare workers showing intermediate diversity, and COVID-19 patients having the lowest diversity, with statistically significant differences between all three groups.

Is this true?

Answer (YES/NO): NO